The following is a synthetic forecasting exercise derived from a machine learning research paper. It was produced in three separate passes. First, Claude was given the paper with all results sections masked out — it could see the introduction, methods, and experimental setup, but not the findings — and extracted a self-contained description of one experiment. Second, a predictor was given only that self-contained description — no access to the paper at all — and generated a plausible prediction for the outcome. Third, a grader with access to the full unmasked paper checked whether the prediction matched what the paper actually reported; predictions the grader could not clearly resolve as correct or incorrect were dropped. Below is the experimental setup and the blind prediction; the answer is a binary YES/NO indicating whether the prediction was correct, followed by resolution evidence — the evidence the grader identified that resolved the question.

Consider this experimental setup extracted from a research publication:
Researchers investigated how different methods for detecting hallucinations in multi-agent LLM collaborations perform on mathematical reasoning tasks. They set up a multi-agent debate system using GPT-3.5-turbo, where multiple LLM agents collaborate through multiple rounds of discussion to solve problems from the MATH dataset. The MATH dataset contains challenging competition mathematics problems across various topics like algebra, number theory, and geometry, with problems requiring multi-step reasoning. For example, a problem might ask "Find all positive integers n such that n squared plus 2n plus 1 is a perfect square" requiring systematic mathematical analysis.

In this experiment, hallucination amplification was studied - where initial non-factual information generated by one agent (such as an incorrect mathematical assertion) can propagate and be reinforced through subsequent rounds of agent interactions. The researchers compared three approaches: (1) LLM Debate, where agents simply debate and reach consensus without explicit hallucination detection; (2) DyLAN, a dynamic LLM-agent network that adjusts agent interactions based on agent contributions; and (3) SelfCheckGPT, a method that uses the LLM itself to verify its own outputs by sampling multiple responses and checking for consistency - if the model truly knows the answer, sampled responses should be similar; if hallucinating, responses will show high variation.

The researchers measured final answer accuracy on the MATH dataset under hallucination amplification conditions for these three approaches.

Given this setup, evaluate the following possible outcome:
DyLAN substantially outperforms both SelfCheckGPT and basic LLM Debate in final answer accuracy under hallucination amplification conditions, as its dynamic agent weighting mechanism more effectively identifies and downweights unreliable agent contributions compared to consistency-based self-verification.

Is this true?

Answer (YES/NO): NO